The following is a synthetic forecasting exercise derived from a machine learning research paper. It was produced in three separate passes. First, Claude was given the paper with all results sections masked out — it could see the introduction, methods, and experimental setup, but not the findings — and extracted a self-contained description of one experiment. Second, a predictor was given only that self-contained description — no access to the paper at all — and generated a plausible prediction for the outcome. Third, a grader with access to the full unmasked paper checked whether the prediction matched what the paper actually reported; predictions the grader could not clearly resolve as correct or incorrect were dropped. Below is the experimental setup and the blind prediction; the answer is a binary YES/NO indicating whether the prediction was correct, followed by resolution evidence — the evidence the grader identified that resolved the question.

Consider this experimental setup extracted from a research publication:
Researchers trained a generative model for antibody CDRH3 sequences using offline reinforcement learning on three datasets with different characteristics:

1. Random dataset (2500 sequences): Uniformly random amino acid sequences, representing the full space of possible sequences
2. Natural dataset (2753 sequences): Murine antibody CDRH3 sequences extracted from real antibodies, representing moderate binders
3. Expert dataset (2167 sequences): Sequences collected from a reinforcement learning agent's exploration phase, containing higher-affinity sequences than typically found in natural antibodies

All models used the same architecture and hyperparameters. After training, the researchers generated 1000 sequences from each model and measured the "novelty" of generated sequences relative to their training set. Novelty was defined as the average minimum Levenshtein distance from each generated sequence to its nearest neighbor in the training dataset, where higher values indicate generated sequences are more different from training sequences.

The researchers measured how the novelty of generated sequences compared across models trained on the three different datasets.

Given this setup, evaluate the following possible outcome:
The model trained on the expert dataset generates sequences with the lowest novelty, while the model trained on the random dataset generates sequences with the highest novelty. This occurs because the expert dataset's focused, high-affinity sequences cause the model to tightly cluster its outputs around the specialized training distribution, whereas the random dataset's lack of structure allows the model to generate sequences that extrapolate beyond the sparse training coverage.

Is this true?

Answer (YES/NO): YES